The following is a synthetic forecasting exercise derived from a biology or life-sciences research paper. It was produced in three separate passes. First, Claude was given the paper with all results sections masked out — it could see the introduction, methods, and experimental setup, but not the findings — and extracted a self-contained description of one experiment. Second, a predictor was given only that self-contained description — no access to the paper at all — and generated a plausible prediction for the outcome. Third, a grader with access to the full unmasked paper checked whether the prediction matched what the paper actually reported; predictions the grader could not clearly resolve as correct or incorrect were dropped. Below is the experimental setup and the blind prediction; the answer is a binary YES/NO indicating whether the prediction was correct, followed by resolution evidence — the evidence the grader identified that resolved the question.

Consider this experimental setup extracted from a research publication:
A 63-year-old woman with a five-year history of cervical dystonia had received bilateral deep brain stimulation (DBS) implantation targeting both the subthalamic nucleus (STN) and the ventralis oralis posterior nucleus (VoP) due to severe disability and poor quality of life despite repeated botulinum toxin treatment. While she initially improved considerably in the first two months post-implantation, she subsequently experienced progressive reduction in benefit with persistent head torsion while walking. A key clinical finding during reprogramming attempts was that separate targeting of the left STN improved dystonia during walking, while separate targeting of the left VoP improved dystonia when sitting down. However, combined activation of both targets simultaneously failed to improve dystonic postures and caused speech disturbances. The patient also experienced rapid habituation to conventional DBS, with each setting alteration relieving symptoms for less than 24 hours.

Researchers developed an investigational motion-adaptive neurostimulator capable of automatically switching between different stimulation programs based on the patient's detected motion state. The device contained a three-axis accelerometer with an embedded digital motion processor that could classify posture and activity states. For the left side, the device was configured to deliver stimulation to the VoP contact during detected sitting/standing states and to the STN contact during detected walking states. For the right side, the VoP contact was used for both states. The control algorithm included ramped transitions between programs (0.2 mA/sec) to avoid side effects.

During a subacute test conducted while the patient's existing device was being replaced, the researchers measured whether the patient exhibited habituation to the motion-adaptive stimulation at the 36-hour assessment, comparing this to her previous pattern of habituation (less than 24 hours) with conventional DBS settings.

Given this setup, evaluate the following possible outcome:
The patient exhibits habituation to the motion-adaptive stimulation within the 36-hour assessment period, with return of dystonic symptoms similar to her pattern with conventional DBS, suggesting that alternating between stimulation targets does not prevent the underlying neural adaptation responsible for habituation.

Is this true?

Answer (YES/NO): NO